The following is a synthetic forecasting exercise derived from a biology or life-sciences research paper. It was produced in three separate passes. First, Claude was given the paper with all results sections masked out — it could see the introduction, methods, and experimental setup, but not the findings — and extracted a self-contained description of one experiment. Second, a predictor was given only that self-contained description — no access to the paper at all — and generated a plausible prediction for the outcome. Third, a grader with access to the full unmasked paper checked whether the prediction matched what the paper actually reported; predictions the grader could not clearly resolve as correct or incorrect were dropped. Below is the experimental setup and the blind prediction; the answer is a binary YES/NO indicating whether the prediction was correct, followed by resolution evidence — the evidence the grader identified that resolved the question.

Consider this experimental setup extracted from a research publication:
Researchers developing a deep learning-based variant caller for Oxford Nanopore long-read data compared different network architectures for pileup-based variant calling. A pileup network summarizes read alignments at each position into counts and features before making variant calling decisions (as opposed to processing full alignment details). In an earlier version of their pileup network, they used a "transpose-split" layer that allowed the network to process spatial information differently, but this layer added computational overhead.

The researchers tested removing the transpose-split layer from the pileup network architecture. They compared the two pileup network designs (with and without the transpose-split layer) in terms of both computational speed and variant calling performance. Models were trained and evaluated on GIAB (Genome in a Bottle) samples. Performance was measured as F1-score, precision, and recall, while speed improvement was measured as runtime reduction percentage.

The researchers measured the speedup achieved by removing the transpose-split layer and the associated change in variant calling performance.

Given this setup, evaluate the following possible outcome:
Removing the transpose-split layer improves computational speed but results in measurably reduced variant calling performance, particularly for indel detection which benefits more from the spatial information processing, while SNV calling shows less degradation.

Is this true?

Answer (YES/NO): NO